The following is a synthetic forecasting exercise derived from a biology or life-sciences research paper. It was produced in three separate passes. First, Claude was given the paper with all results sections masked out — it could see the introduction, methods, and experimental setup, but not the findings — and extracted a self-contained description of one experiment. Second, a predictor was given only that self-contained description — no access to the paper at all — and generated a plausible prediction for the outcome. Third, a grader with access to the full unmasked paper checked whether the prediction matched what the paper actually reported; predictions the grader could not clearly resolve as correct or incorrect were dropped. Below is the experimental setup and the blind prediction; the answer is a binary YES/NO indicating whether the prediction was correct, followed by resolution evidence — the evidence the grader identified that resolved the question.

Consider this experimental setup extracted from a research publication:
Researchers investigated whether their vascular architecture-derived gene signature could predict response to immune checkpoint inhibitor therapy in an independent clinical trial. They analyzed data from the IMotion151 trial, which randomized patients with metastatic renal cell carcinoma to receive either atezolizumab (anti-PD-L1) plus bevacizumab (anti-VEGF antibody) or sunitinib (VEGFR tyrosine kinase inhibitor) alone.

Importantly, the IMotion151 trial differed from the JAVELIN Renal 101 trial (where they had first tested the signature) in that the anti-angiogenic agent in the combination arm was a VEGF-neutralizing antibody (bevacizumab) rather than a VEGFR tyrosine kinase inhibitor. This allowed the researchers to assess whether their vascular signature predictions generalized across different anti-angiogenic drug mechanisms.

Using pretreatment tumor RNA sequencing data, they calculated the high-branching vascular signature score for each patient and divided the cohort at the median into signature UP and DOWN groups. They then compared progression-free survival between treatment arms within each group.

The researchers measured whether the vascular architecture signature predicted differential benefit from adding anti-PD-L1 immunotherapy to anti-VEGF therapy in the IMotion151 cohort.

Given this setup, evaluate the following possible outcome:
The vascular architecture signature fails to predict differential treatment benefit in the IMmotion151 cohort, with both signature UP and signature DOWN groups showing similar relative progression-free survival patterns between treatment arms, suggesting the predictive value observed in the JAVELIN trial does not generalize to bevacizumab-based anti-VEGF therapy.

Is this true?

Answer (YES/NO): NO